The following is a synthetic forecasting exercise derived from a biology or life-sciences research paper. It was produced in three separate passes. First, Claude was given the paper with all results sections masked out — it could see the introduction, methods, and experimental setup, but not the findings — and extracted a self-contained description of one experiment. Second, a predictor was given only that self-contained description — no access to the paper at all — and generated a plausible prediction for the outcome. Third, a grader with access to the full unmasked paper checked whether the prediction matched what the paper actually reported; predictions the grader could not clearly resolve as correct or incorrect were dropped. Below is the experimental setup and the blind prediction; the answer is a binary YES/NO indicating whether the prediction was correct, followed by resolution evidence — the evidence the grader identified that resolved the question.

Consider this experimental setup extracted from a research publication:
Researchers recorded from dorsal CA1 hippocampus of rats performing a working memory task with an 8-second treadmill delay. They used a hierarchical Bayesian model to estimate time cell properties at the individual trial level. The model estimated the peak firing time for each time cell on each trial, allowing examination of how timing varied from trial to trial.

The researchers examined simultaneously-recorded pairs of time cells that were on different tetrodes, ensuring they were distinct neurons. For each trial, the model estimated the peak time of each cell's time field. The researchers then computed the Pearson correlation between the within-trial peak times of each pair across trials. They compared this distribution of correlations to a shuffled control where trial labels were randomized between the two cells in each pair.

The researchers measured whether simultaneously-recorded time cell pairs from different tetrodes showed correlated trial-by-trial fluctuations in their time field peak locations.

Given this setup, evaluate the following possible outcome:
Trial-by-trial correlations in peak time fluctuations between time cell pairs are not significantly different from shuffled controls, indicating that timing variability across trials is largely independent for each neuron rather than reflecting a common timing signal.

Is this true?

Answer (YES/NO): NO